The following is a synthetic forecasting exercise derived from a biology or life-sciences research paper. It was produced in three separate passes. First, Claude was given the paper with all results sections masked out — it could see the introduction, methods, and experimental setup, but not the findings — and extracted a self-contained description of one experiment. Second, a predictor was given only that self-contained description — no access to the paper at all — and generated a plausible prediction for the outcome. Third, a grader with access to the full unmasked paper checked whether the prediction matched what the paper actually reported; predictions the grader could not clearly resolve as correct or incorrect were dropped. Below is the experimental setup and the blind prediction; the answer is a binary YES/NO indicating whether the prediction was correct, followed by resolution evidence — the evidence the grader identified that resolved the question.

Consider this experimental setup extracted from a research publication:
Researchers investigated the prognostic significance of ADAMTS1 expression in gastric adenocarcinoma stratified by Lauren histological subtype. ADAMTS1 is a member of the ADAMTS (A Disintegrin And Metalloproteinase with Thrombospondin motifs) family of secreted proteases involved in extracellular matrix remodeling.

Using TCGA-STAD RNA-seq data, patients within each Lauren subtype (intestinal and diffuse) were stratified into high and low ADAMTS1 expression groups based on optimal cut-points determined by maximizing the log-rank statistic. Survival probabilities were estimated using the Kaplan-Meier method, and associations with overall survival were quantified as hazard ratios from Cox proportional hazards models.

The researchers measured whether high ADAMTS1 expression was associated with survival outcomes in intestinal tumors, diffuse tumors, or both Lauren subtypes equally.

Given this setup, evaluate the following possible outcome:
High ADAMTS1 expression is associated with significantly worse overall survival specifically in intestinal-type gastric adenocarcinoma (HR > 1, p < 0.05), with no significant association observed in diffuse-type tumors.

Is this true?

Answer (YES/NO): YES